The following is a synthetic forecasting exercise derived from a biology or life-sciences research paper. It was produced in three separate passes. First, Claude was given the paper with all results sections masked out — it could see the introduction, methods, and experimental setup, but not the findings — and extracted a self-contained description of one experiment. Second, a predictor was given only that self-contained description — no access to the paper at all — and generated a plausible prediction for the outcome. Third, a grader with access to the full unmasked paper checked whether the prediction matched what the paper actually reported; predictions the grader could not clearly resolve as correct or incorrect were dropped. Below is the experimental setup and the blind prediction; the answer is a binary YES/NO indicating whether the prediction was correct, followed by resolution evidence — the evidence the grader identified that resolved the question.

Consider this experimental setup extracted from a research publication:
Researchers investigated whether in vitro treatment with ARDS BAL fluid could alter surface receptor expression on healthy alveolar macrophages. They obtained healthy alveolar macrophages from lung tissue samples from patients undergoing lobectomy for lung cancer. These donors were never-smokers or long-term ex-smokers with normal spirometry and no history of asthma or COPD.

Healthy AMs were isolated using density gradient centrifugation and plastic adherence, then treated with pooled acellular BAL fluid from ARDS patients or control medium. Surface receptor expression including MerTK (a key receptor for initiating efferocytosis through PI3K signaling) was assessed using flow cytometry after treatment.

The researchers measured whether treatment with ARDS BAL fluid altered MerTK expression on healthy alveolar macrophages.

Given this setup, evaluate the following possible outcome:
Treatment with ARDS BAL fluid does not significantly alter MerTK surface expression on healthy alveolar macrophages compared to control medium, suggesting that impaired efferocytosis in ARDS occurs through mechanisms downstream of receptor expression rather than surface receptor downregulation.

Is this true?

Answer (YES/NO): NO